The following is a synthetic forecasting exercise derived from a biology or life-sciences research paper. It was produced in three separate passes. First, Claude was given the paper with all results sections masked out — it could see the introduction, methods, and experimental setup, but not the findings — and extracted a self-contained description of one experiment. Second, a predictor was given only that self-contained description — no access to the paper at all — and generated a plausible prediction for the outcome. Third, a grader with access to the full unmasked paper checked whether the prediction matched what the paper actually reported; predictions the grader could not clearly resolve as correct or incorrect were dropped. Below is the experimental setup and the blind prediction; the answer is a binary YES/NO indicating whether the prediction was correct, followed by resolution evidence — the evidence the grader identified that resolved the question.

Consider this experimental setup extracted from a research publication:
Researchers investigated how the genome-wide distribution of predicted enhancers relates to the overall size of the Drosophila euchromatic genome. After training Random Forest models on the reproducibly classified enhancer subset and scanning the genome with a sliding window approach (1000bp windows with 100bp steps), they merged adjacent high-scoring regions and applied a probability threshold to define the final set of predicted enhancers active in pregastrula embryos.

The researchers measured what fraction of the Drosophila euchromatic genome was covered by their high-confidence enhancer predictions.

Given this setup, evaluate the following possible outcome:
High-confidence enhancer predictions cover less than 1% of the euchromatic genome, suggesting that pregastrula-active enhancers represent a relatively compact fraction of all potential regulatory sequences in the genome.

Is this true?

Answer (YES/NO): NO